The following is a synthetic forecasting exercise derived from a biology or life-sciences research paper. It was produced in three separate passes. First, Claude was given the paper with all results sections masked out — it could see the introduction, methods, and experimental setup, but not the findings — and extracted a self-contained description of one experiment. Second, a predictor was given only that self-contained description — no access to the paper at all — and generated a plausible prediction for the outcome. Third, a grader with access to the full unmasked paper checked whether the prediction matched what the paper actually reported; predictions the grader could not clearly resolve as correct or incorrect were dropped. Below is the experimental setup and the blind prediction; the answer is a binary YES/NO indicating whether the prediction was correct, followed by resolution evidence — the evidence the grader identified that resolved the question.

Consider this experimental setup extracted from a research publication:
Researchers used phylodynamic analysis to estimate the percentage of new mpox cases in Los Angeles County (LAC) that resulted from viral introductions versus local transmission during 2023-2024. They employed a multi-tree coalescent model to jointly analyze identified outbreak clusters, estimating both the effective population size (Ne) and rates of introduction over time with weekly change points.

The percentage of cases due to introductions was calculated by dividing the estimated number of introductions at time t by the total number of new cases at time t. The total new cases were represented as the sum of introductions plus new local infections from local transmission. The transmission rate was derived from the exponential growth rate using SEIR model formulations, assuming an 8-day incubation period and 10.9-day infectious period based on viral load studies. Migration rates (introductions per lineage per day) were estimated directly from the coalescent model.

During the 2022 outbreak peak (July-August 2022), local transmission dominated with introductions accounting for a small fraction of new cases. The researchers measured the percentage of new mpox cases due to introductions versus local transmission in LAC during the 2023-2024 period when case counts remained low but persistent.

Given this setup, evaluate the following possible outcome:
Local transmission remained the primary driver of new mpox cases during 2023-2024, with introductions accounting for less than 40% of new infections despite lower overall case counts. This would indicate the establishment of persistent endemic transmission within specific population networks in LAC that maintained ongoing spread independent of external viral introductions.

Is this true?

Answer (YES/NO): NO